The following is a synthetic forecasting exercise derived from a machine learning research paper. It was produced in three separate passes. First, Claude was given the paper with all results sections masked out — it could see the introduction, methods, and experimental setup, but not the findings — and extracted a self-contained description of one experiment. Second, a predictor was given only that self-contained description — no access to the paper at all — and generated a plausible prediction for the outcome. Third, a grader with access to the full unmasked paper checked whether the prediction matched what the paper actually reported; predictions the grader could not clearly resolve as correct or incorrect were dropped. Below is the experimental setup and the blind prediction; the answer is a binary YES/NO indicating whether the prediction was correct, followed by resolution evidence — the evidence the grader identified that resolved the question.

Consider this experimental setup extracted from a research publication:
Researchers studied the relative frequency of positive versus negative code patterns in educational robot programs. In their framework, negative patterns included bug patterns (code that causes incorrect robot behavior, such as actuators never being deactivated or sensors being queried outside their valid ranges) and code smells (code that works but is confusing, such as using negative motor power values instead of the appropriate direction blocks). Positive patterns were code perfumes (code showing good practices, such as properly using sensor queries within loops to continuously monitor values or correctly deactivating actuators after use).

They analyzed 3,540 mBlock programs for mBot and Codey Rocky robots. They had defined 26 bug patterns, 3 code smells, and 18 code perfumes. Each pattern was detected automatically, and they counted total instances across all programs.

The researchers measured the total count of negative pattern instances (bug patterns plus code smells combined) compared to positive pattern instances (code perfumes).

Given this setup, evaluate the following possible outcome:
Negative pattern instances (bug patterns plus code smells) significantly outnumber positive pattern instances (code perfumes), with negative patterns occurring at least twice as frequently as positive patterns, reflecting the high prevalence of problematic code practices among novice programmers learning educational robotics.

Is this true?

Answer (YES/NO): NO